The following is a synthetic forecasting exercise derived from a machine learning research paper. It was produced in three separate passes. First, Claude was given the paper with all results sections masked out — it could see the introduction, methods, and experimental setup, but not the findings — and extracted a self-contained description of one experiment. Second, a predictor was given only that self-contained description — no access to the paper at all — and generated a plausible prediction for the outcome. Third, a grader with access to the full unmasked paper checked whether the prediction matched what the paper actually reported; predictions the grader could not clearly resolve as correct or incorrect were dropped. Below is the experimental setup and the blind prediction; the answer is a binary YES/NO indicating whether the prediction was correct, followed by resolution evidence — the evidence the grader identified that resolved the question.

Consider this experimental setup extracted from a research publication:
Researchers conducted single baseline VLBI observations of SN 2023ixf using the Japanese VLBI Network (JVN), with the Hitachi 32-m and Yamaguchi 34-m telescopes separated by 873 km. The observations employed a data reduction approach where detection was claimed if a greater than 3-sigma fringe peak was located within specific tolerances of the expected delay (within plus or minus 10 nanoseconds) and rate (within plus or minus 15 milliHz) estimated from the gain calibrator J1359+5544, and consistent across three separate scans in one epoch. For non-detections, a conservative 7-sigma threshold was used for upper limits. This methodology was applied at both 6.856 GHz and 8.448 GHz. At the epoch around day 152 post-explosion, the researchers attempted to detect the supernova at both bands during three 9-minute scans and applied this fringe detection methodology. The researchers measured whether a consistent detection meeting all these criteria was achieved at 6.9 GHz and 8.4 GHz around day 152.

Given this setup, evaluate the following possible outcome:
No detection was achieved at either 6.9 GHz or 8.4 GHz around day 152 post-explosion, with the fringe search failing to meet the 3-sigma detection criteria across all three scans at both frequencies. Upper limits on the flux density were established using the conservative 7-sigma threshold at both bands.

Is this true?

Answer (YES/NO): NO